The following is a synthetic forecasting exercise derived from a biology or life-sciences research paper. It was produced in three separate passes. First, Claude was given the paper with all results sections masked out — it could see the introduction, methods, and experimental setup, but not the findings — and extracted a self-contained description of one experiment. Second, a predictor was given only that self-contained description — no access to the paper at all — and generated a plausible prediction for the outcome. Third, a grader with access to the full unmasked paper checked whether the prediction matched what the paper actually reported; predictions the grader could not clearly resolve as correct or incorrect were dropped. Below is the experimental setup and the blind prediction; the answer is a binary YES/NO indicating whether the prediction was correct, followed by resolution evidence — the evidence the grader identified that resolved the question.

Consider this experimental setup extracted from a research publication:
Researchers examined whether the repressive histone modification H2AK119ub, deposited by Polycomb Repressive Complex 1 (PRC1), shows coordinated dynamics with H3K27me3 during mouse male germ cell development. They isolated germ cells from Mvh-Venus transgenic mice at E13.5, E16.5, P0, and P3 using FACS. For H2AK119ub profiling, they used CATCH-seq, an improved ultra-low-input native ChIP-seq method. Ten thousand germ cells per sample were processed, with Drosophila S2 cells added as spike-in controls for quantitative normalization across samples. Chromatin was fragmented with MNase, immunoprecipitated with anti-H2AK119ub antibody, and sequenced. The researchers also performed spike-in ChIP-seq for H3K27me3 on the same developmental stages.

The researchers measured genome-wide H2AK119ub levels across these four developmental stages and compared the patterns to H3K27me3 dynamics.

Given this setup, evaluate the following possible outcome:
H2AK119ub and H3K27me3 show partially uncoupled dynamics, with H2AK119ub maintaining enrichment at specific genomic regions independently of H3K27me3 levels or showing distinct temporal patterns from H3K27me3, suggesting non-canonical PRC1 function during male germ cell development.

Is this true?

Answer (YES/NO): YES